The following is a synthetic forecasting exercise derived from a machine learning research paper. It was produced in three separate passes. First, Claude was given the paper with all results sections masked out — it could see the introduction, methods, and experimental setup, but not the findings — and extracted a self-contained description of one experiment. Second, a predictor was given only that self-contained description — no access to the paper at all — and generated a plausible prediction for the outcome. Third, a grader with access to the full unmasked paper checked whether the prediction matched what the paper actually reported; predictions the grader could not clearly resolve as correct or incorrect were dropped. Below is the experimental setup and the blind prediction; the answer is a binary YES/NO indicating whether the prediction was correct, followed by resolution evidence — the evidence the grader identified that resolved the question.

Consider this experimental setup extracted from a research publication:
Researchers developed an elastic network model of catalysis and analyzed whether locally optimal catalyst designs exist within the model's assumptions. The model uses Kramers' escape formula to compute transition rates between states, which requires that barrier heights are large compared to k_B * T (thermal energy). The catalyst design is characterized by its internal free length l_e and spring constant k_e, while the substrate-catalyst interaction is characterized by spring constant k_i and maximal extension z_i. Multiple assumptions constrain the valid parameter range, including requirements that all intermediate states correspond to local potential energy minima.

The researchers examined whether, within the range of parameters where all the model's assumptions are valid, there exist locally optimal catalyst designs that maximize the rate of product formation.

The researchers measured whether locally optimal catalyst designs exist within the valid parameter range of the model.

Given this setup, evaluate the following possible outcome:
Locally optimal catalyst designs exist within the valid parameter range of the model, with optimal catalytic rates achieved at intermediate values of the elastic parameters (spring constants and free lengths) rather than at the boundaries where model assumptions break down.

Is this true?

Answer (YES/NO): NO